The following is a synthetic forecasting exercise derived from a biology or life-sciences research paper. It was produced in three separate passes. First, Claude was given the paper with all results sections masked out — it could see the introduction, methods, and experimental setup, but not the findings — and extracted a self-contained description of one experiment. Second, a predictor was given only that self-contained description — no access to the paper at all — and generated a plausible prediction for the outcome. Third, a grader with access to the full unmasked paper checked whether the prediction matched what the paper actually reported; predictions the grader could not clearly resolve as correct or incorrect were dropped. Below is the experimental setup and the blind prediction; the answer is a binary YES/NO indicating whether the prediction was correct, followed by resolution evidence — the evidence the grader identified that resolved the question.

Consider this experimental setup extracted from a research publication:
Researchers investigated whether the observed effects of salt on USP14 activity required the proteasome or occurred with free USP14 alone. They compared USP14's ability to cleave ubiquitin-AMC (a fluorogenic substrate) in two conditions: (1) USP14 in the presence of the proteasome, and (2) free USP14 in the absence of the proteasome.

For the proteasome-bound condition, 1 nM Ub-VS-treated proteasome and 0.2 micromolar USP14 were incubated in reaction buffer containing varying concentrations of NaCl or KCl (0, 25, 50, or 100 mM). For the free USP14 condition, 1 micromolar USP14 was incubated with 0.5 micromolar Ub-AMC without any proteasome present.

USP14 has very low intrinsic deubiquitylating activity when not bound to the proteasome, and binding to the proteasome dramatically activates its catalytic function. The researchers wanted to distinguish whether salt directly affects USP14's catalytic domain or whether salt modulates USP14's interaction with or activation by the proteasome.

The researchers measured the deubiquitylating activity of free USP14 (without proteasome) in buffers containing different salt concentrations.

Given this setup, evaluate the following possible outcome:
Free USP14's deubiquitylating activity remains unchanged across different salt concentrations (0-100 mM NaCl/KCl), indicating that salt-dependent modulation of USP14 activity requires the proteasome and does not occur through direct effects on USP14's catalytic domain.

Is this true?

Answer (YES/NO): YES